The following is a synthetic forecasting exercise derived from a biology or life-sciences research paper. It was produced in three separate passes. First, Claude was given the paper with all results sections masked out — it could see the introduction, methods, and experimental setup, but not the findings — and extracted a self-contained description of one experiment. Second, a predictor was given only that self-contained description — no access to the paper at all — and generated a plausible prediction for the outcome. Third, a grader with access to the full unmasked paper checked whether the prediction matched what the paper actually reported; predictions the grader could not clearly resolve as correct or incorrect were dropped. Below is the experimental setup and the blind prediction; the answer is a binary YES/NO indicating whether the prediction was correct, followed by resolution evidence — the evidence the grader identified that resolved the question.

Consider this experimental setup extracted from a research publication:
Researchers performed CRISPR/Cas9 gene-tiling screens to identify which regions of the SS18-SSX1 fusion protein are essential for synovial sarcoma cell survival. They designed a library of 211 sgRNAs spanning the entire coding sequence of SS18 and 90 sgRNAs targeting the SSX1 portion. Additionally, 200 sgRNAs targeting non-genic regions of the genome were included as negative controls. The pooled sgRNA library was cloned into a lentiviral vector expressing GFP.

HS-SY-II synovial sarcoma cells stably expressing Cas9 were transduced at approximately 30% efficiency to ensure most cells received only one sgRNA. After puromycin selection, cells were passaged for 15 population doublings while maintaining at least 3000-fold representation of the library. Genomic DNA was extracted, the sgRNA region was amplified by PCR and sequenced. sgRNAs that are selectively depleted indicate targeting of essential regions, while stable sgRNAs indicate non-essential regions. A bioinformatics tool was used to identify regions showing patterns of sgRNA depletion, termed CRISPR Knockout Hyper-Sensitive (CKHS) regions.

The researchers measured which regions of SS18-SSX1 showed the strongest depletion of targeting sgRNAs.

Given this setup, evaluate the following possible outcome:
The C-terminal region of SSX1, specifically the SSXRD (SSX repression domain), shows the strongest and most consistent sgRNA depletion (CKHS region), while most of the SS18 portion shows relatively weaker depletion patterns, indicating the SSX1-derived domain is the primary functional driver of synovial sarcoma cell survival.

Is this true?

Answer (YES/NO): YES